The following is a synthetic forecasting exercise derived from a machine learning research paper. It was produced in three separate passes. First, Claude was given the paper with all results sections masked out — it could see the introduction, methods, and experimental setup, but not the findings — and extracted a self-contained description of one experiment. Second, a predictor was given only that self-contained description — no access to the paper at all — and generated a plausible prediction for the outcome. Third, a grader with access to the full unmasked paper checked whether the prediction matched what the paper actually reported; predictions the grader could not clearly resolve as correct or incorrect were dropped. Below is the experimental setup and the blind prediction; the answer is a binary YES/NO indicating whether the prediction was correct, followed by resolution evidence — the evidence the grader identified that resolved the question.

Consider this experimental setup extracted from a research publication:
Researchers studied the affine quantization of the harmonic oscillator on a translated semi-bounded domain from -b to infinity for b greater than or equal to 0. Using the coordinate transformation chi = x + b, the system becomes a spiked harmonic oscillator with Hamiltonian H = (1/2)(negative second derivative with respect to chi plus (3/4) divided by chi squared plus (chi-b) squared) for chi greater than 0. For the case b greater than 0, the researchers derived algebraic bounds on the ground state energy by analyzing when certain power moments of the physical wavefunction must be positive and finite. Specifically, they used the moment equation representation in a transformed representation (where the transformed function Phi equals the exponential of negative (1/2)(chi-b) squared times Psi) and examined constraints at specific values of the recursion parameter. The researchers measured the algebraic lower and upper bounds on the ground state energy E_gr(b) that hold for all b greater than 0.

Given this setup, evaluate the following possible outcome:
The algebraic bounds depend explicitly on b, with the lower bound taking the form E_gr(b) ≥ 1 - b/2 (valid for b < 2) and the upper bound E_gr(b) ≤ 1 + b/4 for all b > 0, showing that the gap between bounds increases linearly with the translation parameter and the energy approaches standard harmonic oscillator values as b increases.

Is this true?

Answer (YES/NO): NO